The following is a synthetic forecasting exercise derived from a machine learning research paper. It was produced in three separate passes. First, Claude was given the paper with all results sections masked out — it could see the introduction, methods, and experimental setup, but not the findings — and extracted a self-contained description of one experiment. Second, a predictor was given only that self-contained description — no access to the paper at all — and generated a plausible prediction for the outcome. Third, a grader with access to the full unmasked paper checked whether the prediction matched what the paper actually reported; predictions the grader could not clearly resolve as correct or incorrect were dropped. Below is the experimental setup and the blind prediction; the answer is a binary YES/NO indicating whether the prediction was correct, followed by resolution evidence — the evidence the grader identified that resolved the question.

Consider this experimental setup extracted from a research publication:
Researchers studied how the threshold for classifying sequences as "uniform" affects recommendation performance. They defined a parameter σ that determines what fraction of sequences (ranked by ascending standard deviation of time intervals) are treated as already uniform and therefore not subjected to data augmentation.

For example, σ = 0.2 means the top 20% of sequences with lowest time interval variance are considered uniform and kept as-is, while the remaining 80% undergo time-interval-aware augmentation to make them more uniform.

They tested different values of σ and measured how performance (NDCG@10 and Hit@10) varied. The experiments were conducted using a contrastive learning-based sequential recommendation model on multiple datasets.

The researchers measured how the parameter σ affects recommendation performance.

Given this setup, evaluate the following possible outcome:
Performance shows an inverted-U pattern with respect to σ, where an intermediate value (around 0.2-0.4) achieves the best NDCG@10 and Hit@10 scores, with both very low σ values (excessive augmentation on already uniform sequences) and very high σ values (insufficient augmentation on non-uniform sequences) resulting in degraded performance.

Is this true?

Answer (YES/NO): YES